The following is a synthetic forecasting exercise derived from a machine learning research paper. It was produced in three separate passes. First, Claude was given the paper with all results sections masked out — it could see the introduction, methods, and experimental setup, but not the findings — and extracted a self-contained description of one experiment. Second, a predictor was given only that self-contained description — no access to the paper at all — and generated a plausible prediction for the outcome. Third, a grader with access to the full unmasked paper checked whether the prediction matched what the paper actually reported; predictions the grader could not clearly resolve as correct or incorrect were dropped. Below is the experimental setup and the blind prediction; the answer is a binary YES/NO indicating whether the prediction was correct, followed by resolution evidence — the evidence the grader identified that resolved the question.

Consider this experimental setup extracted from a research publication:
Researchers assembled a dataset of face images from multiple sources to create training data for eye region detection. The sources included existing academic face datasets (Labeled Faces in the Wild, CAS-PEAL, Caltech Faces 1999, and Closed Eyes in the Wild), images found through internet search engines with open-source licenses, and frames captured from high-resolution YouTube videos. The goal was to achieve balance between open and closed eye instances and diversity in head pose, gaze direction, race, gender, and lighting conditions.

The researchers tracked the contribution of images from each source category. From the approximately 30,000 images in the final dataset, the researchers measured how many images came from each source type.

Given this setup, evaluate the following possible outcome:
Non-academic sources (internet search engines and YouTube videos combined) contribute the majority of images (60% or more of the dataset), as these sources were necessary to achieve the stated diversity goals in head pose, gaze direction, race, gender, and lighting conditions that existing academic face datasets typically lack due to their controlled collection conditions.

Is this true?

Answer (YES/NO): YES